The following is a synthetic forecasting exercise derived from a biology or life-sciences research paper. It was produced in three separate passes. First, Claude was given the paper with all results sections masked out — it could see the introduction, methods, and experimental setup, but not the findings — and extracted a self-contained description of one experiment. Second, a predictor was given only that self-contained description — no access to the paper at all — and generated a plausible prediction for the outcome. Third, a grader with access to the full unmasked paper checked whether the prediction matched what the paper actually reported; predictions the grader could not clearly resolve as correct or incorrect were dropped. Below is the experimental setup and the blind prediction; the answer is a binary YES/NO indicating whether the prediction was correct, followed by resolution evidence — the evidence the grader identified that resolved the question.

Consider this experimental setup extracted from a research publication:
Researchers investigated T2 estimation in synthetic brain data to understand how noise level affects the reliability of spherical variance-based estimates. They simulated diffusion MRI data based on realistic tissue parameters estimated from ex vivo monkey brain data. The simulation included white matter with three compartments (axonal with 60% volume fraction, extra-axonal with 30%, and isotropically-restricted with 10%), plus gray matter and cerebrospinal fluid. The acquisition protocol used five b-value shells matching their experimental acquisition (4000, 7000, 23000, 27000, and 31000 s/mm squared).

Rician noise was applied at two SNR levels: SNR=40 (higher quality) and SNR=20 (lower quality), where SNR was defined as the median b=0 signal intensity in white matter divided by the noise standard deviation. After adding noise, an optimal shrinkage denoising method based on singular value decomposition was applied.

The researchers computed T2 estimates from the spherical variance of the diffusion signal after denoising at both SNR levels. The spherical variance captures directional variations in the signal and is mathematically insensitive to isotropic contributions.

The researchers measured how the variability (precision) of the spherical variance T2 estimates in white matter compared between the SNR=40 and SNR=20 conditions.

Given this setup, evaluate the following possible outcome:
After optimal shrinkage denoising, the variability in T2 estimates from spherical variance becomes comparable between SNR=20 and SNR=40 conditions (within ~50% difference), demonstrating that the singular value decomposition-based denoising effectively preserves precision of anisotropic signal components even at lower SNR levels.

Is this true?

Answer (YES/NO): NO